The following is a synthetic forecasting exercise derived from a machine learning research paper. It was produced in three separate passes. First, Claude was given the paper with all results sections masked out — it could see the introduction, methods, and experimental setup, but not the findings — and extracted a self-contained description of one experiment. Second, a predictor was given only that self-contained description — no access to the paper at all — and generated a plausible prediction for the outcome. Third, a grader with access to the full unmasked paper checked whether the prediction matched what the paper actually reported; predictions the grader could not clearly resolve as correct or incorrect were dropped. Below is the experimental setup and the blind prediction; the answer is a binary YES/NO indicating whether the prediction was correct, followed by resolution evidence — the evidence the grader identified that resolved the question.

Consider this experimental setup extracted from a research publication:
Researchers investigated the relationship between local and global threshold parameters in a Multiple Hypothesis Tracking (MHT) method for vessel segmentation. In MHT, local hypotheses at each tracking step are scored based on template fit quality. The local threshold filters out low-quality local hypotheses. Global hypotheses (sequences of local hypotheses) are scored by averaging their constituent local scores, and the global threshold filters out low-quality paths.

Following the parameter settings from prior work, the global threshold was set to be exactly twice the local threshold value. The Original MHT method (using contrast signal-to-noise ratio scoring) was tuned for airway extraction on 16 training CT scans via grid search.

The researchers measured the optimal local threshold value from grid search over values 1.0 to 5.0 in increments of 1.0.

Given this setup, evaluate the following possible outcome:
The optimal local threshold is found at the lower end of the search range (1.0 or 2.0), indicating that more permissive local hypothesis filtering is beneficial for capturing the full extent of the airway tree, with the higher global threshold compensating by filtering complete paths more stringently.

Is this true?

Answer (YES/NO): YES